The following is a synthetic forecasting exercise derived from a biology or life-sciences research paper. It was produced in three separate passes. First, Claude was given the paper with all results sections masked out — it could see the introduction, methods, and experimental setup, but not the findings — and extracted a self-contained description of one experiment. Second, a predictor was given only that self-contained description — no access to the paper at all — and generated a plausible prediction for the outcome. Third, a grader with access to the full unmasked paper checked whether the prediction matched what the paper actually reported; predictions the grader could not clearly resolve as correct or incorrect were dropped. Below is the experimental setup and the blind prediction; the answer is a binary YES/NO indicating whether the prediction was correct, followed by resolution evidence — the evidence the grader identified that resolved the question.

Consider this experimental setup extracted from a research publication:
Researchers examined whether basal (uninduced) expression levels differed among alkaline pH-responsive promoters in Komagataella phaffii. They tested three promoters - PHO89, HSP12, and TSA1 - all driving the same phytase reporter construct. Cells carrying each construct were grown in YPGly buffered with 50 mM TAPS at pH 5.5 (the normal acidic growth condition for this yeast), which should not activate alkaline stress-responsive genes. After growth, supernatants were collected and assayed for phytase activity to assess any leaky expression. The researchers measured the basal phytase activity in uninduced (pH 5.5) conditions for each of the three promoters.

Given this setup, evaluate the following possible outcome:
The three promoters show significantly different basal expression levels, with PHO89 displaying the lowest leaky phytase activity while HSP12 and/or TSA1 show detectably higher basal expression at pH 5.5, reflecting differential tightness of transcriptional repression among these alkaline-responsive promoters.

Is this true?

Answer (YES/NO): NO